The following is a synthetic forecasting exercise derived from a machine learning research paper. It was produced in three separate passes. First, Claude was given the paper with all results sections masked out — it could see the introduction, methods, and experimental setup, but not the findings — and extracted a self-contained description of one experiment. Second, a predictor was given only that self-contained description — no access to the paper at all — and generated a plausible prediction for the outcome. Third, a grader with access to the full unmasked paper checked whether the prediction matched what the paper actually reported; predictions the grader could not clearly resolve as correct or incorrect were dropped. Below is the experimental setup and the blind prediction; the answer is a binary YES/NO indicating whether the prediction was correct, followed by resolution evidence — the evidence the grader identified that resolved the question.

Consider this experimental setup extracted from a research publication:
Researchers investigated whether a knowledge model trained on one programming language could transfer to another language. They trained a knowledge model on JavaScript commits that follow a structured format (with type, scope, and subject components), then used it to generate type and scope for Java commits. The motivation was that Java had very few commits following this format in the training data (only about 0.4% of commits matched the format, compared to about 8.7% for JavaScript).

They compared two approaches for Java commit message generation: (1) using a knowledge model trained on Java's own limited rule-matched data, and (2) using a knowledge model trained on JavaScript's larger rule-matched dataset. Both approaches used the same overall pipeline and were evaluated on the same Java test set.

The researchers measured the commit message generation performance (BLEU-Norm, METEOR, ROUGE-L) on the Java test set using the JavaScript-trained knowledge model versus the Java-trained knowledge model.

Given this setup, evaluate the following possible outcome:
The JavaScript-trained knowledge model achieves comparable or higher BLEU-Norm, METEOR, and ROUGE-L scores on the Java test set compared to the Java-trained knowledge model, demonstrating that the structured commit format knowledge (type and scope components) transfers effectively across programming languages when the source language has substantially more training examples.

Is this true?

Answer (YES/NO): YES